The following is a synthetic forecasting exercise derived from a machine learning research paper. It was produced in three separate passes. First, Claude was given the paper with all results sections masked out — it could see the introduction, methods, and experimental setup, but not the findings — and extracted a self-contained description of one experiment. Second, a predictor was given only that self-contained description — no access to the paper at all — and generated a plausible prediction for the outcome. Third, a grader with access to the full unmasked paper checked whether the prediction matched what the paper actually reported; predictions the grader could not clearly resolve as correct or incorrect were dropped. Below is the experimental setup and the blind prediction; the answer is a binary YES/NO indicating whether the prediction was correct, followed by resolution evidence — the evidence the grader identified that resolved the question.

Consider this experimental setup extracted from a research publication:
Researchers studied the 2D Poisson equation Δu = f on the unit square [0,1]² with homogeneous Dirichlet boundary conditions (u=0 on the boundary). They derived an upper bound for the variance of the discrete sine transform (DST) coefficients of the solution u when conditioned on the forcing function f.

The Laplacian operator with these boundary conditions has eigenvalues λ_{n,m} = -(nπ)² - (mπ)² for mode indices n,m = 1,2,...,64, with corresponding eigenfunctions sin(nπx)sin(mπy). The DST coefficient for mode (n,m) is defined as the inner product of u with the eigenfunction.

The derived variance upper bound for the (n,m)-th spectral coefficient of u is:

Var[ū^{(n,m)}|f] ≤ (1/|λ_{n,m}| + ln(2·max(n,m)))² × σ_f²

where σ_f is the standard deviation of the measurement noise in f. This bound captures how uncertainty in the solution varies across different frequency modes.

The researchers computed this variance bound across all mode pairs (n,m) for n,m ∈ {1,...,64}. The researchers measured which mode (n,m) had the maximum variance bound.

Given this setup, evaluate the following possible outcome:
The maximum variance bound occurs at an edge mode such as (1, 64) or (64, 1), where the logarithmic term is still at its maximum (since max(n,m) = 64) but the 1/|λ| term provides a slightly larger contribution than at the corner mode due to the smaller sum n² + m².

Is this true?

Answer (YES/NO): YES